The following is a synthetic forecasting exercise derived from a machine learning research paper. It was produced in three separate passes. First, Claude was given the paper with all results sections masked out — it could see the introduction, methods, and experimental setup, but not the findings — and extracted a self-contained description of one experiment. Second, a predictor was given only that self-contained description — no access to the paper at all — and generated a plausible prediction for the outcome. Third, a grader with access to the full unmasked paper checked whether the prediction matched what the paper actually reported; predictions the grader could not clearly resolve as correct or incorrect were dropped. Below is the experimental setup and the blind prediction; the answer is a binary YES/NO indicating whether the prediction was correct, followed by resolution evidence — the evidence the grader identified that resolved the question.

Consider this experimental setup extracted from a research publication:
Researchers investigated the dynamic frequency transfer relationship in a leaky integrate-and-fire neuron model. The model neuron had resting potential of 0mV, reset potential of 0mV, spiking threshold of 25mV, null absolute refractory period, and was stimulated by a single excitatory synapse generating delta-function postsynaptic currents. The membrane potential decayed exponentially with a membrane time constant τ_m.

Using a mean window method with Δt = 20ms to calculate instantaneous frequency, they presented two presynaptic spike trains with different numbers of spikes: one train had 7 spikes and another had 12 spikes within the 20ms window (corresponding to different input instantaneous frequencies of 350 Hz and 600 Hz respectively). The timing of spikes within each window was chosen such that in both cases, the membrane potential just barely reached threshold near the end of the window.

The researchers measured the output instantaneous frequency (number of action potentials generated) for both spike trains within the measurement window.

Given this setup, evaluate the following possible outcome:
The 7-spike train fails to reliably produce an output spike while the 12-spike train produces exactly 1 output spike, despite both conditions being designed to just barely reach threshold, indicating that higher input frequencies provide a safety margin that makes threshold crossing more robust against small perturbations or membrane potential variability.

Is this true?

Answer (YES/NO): NO